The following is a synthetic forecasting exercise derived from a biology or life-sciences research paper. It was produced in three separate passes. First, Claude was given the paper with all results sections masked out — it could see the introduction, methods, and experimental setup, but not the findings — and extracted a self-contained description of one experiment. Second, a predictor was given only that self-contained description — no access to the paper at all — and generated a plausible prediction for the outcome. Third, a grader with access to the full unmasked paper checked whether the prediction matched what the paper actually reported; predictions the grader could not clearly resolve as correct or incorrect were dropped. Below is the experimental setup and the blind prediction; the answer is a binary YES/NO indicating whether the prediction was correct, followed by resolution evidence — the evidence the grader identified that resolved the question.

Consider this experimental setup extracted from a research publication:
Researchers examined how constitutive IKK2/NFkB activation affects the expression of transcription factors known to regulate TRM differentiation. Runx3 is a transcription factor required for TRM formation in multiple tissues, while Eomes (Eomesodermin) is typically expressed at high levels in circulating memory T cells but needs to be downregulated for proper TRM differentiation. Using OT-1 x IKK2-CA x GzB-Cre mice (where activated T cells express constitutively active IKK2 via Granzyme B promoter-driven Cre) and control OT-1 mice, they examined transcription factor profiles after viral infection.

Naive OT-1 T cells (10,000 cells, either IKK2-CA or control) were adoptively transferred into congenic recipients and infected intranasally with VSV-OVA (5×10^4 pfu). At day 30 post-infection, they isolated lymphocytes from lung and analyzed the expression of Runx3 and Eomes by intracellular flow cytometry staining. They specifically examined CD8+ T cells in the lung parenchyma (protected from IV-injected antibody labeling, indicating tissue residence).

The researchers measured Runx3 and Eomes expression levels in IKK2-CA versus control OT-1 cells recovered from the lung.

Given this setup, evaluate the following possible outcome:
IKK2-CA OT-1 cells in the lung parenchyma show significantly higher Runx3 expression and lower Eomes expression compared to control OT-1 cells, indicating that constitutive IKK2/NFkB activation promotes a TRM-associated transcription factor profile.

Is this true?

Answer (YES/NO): NO